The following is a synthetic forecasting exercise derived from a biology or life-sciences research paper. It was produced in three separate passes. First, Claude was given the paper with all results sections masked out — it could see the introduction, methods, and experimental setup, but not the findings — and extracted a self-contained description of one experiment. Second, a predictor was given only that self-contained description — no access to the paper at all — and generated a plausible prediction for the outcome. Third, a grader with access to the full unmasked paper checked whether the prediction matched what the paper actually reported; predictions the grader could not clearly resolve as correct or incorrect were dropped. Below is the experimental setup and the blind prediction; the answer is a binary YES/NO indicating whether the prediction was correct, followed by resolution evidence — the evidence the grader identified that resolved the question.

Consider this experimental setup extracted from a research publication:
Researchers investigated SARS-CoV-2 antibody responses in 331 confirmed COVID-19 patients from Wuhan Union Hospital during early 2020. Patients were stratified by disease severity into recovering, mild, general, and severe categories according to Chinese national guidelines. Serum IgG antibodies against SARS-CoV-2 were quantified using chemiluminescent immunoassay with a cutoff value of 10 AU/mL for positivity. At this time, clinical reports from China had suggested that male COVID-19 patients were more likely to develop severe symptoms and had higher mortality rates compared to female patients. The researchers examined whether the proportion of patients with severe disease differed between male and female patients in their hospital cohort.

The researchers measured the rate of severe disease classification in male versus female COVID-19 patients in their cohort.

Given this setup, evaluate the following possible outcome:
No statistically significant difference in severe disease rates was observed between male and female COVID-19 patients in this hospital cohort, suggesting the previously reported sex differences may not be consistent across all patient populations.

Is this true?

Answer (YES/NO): YES